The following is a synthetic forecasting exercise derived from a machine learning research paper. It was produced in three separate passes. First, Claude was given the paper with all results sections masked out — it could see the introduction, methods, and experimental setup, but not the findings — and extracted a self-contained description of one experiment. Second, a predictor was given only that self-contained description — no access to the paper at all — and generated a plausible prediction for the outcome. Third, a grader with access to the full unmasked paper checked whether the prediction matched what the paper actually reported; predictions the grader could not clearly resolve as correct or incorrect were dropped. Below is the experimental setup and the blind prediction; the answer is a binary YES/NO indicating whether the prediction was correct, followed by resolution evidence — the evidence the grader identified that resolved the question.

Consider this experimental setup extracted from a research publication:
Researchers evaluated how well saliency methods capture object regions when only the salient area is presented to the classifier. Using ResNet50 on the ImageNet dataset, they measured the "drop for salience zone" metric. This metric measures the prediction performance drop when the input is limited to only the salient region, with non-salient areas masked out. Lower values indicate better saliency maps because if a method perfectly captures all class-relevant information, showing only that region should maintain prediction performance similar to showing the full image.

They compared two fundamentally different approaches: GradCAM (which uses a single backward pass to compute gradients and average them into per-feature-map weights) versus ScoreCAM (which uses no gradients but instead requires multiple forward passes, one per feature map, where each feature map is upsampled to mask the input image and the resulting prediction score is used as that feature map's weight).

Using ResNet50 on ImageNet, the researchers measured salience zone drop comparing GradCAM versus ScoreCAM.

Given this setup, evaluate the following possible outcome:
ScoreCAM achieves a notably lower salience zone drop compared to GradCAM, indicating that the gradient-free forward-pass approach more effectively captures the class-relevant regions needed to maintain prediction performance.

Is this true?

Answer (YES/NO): YES